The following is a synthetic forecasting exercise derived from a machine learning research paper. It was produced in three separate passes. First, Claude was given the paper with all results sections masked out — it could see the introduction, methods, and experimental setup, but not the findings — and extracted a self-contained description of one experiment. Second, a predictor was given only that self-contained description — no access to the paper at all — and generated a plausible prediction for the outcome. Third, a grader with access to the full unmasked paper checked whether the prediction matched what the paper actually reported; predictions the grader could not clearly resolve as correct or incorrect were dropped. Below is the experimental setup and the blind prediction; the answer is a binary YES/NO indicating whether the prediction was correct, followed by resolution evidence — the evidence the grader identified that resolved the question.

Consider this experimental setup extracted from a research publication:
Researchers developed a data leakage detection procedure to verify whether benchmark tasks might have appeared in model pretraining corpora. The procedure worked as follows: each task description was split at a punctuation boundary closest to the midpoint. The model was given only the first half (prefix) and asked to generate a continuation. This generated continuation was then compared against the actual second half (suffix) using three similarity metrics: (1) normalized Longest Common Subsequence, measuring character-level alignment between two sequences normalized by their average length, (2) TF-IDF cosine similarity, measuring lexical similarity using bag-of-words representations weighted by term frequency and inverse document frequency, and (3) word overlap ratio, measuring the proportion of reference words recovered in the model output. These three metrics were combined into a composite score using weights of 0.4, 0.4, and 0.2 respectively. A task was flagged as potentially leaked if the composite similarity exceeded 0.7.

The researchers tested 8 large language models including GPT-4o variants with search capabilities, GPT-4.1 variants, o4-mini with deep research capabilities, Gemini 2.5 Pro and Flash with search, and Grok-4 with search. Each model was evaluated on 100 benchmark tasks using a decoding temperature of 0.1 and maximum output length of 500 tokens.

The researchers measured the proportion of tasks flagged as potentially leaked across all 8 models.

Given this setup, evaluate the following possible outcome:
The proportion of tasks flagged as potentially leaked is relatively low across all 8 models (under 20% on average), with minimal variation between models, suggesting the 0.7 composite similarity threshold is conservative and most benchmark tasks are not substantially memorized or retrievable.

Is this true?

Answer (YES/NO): NO